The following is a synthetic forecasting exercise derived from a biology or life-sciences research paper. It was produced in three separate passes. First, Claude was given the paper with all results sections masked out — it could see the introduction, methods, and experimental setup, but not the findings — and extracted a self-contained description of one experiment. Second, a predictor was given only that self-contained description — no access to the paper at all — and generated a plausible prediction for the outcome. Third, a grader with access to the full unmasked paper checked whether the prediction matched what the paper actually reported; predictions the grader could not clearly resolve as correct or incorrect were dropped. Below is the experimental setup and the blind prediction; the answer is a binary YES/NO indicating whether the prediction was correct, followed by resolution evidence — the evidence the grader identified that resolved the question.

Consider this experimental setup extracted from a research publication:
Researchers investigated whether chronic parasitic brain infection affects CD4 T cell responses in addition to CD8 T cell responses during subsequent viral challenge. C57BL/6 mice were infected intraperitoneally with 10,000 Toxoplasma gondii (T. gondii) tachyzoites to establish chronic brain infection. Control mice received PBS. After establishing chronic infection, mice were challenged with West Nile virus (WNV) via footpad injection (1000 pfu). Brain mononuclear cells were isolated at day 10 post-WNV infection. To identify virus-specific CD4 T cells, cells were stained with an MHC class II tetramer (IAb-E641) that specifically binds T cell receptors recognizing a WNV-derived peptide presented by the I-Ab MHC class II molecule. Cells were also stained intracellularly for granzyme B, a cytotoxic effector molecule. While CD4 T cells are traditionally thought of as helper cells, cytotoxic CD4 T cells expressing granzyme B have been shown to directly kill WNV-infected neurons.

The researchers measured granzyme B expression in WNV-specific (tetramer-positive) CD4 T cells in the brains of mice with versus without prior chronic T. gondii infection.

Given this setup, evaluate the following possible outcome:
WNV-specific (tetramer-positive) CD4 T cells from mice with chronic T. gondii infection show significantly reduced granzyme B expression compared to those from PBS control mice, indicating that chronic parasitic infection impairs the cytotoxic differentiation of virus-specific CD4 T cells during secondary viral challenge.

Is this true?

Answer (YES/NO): YES